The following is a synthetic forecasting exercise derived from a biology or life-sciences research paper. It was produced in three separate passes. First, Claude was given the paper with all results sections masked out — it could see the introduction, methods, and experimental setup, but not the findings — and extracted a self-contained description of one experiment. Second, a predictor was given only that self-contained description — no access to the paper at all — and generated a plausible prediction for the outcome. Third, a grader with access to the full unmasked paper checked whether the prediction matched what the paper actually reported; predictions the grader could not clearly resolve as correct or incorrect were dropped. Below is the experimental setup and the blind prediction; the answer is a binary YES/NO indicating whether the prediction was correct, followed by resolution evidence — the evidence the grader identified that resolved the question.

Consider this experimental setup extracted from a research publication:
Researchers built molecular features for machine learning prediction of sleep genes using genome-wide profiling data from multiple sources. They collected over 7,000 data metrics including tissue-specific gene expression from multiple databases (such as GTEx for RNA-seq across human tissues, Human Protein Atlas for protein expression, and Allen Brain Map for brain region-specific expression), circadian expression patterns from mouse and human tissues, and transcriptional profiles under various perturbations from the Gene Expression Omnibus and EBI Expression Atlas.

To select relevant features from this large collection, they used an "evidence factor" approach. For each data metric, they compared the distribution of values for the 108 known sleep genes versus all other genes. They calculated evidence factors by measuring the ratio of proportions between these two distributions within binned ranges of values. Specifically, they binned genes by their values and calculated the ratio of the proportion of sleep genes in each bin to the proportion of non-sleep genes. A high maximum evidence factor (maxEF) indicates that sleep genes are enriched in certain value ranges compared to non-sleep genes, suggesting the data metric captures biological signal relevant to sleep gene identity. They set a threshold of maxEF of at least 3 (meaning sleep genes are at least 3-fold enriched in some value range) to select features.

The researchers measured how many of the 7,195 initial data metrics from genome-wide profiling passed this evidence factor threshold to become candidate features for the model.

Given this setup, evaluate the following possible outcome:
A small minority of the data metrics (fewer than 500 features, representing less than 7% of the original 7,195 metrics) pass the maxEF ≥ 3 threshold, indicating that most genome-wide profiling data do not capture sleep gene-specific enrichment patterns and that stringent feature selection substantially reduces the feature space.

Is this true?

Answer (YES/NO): YES